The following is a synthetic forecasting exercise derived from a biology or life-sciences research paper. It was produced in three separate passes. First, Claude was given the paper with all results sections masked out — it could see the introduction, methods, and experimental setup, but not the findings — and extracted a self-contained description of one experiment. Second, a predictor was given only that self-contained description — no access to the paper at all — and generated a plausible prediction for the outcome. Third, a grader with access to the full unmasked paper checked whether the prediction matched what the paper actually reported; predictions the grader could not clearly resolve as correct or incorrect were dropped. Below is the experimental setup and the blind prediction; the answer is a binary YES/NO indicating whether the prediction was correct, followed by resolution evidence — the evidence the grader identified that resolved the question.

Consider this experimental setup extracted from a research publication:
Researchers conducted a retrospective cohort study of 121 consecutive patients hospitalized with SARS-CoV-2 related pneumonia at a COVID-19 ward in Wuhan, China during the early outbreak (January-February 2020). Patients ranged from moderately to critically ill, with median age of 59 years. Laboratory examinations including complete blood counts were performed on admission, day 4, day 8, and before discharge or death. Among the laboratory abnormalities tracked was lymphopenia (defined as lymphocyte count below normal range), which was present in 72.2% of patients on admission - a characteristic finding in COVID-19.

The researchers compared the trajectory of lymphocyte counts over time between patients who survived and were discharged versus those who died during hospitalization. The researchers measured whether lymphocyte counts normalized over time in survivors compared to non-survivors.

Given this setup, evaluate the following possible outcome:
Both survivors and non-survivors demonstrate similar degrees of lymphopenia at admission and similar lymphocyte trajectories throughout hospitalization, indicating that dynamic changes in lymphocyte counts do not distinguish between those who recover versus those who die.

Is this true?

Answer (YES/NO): NO